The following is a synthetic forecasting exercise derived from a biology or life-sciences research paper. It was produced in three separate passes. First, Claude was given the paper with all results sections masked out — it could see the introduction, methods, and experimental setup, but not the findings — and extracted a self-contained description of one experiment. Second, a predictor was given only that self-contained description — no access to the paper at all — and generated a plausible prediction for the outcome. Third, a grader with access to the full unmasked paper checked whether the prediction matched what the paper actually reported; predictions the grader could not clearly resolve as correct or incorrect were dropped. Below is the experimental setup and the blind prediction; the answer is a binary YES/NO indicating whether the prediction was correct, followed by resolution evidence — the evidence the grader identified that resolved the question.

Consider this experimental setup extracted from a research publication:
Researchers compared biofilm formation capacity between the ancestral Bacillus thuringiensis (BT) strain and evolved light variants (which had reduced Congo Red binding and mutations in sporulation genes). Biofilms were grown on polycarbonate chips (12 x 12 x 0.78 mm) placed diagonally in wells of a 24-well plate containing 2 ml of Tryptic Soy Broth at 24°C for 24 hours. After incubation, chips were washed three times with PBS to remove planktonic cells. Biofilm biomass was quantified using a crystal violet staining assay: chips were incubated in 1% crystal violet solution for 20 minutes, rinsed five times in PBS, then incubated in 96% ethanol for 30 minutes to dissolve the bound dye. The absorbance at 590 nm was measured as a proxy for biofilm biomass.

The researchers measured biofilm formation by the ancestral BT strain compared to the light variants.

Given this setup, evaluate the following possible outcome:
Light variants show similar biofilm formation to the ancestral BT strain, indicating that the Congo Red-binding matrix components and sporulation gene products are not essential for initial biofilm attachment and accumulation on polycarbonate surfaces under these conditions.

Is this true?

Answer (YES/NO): YES